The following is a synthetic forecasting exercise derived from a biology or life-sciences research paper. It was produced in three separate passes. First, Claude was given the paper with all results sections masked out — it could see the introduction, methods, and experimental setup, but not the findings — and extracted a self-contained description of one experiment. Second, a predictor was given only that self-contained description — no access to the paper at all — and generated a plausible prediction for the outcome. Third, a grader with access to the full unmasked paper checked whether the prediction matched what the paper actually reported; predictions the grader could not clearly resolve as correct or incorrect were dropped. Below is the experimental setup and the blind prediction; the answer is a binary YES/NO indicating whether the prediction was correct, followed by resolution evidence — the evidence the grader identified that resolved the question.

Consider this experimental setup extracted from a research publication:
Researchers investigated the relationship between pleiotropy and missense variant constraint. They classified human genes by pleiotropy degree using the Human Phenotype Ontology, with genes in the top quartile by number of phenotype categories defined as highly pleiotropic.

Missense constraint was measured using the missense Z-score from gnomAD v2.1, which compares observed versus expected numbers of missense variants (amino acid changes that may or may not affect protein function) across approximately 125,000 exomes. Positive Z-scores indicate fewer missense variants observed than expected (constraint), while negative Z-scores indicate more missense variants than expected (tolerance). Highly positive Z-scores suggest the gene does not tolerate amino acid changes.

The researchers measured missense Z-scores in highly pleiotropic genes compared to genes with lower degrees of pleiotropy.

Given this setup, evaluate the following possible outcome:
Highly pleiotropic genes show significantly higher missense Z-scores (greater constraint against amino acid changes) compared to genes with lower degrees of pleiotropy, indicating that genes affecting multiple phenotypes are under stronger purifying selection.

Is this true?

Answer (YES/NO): YES